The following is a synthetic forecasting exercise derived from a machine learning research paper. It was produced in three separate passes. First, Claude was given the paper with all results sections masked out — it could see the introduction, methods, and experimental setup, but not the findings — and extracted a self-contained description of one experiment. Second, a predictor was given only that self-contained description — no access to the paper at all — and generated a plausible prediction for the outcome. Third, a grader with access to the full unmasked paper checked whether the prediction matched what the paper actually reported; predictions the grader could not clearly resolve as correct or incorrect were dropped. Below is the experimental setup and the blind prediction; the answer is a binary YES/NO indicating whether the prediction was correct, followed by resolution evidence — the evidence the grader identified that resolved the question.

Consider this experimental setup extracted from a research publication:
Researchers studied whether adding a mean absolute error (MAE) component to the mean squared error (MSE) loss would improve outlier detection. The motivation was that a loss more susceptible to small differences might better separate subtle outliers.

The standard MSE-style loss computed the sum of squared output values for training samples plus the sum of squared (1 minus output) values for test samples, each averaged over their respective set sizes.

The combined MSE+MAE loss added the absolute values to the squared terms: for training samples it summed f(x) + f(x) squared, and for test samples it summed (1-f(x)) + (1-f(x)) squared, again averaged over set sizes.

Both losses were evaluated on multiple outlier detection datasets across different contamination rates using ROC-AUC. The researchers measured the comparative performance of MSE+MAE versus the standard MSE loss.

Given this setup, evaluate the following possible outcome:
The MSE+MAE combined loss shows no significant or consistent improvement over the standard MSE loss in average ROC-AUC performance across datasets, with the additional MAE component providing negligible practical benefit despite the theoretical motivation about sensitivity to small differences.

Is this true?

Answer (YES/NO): YES